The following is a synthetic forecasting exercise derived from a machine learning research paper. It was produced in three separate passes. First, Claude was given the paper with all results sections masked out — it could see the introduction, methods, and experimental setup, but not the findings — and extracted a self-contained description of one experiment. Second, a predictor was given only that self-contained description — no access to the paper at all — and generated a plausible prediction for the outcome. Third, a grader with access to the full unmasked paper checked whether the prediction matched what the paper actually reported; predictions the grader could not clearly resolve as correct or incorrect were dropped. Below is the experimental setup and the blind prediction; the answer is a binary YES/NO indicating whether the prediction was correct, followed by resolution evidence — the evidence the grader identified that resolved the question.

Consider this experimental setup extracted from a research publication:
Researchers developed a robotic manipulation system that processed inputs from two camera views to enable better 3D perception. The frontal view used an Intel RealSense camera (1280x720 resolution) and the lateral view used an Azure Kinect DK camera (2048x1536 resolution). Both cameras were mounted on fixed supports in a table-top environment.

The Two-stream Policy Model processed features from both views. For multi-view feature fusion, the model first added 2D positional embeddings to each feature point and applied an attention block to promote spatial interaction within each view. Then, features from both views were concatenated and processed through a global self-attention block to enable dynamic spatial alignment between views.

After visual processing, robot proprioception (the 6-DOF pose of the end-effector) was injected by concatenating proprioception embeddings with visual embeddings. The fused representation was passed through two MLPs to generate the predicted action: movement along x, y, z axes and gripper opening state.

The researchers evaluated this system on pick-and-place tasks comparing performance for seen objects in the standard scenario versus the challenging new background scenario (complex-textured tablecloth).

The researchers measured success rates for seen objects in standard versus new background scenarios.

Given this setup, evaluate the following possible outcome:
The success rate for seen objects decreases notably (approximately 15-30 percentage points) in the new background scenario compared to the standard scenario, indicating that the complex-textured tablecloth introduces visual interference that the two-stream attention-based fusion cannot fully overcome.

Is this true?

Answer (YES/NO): YES